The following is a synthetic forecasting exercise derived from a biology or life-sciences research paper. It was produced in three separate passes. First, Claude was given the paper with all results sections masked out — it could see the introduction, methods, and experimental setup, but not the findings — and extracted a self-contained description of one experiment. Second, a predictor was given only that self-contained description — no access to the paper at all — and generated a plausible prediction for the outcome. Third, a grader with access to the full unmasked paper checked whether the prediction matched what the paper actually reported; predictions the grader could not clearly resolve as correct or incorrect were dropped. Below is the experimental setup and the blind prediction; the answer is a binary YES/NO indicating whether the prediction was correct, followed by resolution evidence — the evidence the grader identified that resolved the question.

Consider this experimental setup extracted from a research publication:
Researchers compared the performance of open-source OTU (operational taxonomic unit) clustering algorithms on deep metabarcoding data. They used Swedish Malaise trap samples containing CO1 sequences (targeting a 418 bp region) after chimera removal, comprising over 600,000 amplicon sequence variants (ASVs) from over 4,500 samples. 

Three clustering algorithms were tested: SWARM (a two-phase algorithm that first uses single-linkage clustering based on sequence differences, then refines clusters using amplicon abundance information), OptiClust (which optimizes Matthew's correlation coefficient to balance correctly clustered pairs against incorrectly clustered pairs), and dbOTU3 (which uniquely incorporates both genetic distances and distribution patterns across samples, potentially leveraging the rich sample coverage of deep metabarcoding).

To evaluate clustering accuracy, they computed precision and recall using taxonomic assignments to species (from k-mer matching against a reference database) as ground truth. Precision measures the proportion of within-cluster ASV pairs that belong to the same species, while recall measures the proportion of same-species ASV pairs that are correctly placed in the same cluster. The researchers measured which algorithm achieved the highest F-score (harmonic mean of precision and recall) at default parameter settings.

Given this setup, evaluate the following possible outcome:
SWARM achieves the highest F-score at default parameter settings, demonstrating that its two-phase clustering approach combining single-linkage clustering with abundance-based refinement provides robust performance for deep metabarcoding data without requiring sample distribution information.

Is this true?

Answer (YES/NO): NO